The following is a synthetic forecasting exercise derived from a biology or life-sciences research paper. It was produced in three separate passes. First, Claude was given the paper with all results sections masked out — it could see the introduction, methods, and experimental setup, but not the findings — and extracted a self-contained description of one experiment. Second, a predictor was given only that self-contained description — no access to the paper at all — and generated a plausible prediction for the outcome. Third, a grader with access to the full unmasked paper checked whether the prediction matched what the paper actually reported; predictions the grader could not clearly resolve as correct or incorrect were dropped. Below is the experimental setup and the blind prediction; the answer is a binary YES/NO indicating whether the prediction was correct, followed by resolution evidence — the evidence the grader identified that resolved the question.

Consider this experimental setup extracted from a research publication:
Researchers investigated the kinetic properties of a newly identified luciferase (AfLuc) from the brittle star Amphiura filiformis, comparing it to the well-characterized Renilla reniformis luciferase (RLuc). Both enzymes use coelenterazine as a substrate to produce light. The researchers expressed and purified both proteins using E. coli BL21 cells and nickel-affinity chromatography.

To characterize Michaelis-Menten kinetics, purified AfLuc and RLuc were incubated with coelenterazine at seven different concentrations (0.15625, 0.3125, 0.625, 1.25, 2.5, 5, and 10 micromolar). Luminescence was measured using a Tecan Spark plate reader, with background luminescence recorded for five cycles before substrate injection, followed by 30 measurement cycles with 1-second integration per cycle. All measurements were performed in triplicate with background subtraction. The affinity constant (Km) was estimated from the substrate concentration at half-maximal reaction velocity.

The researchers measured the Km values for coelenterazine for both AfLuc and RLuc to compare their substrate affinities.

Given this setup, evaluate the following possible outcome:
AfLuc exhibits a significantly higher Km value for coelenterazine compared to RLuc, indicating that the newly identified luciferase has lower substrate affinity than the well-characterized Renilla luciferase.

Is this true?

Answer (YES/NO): NO